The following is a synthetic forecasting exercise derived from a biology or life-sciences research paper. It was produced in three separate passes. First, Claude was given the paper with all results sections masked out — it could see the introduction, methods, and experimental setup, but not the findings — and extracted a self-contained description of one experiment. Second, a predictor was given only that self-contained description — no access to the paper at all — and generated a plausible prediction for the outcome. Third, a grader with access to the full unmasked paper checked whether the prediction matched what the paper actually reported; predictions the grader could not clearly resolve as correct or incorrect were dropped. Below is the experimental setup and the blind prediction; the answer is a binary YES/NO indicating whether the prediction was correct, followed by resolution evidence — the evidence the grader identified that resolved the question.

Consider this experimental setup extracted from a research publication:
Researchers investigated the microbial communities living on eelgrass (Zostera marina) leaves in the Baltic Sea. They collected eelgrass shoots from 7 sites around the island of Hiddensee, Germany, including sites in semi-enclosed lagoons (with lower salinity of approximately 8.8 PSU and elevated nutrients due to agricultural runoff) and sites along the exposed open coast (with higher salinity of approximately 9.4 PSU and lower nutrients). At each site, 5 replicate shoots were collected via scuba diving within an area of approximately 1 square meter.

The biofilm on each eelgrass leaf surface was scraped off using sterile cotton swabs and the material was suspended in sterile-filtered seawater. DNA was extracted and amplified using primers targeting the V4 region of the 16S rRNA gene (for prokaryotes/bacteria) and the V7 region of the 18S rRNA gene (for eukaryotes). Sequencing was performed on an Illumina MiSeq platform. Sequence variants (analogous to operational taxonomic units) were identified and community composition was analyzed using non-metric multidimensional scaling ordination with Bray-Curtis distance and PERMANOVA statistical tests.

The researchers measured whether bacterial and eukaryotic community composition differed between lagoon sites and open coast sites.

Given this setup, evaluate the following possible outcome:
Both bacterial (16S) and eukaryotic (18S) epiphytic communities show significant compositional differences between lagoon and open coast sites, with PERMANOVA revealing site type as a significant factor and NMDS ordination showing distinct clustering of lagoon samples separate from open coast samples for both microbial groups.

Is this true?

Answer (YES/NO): YES